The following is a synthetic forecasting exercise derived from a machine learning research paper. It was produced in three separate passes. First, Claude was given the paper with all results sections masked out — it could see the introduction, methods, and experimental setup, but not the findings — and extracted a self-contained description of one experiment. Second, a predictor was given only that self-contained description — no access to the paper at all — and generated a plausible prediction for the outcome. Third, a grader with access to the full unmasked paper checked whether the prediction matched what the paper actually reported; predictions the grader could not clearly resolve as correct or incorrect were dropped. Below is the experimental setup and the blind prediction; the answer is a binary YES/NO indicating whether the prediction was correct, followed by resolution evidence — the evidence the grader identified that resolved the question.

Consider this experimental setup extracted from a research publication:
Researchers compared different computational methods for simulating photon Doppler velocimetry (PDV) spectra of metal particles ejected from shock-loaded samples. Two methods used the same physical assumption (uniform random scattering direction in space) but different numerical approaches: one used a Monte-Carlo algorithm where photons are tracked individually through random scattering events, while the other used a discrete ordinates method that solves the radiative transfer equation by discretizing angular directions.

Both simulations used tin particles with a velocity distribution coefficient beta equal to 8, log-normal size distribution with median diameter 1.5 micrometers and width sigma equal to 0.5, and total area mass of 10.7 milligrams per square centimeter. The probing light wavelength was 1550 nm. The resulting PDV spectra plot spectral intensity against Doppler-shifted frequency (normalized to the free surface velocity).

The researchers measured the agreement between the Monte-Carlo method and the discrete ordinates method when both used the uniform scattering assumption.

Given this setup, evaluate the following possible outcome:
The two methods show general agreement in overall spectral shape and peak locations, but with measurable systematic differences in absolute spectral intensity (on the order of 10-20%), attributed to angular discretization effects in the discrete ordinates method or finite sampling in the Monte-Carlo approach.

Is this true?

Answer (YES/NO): NO